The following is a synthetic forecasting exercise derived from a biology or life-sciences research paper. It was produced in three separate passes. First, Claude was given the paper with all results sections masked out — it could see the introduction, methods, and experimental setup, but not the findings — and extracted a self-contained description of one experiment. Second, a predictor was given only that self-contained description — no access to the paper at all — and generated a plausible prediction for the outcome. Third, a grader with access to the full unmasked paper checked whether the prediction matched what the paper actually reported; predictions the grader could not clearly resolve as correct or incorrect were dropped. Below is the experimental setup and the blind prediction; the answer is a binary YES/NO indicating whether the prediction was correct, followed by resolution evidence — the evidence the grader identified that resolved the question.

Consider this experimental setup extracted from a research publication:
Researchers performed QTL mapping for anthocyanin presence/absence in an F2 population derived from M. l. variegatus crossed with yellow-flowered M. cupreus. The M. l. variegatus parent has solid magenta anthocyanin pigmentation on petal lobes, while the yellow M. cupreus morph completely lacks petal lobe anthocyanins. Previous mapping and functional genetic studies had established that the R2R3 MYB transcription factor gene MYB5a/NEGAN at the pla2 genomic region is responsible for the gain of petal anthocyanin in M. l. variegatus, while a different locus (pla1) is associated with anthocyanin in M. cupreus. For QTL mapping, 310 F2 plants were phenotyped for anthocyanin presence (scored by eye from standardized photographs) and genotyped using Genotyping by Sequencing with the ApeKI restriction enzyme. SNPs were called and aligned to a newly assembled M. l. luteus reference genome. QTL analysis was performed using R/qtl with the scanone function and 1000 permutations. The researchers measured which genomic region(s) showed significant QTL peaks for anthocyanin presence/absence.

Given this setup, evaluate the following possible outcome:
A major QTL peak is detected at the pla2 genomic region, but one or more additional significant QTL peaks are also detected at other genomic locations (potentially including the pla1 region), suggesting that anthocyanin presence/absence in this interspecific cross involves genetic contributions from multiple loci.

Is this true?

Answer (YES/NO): YES